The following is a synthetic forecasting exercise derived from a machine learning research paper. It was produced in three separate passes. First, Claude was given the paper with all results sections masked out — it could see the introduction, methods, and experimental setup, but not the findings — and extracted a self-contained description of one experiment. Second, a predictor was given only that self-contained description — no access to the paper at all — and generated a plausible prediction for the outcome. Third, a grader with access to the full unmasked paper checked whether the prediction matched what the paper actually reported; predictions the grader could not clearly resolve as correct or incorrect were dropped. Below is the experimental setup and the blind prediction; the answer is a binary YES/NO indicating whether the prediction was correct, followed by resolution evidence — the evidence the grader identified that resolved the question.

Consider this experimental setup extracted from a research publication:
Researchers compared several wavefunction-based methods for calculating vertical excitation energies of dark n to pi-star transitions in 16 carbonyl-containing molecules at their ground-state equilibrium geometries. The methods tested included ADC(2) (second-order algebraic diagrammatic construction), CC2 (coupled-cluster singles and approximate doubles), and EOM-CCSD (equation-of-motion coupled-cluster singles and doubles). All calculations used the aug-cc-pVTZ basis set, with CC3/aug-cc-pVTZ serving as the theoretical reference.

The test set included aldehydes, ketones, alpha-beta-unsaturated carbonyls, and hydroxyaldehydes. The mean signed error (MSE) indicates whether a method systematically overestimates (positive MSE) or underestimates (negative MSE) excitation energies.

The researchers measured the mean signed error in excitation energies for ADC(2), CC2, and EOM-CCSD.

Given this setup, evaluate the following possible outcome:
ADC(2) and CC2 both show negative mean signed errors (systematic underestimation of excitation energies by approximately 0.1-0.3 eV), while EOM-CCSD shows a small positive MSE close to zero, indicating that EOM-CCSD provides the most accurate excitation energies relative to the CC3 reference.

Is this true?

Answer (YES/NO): NO